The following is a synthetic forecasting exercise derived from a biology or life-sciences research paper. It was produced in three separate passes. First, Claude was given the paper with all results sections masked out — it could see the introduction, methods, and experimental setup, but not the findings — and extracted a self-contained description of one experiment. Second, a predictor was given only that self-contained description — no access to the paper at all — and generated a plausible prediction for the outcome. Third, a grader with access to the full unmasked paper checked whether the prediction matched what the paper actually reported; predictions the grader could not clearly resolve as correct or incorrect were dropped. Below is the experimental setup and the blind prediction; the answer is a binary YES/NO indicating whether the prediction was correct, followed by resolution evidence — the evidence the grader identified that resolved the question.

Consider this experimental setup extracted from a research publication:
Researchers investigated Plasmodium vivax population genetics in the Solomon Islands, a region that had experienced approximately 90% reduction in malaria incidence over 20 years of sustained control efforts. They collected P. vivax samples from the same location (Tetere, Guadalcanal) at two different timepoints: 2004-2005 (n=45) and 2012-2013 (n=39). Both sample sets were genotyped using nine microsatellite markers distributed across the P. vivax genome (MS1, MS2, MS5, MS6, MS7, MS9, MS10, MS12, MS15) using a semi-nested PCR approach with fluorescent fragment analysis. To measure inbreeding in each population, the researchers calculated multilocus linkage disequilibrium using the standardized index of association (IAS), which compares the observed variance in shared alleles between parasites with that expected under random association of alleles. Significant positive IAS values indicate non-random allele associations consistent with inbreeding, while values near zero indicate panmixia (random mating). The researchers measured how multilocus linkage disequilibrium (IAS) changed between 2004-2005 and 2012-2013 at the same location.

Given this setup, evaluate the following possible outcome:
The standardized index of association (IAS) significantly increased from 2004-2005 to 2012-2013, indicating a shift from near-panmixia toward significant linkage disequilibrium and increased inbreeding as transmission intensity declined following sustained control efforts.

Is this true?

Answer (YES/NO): YES